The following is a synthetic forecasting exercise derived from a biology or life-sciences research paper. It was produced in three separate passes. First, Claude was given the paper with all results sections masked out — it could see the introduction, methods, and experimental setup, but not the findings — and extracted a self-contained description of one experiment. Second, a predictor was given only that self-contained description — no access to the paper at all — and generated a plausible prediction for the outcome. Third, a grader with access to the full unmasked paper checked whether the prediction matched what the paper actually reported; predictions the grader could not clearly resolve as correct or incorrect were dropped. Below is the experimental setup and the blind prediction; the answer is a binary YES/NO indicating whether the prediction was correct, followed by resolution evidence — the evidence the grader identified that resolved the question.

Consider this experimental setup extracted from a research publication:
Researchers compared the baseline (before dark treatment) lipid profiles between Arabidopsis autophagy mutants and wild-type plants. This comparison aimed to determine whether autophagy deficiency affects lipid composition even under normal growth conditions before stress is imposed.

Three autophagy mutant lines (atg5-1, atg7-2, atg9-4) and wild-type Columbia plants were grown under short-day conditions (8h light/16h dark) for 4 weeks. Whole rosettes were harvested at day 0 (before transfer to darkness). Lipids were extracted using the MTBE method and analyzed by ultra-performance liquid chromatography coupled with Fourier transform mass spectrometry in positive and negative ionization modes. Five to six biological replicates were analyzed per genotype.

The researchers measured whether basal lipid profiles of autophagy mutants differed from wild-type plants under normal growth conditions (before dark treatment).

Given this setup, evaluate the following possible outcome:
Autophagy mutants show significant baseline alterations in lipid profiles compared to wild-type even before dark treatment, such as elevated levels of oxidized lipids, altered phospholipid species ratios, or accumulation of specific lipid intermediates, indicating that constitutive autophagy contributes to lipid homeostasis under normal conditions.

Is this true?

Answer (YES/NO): NO